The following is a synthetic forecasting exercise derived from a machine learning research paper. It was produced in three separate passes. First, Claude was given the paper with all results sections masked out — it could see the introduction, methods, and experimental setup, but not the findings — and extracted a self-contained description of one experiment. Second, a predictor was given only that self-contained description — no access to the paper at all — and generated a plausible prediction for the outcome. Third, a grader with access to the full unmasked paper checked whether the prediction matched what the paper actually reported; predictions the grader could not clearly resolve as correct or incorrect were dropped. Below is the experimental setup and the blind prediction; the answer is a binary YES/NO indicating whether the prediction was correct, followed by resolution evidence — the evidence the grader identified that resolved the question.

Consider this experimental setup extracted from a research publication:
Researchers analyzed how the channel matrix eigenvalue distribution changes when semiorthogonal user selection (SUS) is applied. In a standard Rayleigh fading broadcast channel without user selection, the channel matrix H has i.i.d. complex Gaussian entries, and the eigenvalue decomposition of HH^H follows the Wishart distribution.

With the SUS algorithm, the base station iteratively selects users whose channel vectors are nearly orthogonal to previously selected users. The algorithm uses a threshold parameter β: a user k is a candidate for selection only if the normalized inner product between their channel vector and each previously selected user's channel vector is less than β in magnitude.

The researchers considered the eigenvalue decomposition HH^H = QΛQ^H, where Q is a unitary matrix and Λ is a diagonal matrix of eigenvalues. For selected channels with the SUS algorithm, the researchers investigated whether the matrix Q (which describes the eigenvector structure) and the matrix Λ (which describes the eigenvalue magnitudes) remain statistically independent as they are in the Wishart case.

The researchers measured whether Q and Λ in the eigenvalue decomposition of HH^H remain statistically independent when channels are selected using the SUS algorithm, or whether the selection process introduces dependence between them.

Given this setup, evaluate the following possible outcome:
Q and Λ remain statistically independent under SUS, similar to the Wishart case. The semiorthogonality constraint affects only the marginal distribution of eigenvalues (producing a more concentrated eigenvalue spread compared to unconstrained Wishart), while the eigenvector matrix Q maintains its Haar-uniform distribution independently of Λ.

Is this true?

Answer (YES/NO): NO